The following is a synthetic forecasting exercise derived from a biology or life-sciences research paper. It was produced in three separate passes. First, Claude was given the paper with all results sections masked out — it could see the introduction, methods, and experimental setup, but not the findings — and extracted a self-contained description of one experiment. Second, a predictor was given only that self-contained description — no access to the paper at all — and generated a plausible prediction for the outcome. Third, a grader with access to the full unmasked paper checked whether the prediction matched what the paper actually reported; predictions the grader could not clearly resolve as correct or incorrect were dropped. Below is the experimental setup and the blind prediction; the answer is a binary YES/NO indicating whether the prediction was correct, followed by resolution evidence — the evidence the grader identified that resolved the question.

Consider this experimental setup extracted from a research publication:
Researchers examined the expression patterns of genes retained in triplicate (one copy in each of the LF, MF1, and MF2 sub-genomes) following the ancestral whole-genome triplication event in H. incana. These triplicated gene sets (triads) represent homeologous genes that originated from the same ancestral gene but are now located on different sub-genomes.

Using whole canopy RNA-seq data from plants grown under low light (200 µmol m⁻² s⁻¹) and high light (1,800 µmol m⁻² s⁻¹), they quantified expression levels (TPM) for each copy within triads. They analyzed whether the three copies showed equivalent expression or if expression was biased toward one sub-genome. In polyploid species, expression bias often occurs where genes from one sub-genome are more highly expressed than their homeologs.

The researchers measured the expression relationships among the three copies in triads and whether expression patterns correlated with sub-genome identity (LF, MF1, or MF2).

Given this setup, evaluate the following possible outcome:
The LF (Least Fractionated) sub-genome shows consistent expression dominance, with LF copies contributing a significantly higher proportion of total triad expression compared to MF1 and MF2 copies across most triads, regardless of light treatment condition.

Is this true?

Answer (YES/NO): NO